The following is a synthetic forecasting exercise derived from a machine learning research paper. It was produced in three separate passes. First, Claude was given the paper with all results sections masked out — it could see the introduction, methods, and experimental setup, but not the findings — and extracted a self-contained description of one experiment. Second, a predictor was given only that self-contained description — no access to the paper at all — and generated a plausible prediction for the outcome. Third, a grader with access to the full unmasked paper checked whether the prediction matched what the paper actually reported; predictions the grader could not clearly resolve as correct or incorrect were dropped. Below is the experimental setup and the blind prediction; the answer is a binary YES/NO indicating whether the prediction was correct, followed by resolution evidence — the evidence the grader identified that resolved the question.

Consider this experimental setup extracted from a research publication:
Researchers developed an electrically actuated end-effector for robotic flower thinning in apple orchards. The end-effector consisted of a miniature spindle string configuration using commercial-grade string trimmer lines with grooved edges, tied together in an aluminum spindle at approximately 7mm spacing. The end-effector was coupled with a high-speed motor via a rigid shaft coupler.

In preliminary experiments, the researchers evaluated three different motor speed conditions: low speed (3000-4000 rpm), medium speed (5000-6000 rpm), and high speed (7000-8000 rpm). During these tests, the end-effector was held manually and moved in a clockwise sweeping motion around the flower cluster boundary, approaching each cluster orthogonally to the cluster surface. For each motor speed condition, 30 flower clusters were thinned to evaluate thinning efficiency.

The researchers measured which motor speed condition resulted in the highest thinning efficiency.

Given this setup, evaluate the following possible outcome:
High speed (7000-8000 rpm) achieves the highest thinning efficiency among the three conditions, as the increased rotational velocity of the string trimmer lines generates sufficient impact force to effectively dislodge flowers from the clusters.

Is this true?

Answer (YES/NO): YES